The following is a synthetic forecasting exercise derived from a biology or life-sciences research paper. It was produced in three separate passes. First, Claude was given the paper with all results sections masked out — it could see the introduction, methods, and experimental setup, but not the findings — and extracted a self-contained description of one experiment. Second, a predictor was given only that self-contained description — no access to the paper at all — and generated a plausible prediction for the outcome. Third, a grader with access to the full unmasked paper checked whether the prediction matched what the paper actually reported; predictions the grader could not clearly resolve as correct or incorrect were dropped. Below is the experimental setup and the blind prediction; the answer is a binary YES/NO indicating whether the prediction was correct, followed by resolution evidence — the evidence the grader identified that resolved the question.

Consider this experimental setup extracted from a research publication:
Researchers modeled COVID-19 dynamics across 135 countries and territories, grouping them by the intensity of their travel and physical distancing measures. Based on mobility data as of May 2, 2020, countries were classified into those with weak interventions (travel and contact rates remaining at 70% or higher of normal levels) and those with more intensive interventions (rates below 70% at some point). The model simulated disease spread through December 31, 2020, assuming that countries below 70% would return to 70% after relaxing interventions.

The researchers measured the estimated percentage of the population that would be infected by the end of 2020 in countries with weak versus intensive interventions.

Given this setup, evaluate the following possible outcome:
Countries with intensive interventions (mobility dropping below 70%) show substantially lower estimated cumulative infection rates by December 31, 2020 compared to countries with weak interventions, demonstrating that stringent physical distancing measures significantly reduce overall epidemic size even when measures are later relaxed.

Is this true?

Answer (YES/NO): YES